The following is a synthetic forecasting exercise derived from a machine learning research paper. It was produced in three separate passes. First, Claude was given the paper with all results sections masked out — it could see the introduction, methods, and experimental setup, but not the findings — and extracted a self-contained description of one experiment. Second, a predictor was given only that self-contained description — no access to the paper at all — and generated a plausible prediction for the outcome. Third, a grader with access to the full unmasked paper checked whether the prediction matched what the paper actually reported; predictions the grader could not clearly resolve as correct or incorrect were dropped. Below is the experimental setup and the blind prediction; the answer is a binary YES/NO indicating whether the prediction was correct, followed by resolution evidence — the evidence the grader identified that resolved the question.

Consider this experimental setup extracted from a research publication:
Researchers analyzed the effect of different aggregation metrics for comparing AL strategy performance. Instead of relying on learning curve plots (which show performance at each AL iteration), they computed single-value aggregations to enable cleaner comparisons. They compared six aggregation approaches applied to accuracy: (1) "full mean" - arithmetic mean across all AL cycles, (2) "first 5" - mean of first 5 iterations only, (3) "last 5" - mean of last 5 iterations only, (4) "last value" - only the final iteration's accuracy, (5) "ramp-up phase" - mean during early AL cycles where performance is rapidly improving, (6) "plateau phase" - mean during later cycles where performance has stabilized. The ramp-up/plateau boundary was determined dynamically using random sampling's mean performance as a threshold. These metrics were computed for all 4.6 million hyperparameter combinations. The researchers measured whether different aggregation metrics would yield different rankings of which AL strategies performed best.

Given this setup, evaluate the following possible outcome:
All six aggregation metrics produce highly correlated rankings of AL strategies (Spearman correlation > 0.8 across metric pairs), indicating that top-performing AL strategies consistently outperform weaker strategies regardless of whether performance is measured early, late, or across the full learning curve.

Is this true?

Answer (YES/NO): NO